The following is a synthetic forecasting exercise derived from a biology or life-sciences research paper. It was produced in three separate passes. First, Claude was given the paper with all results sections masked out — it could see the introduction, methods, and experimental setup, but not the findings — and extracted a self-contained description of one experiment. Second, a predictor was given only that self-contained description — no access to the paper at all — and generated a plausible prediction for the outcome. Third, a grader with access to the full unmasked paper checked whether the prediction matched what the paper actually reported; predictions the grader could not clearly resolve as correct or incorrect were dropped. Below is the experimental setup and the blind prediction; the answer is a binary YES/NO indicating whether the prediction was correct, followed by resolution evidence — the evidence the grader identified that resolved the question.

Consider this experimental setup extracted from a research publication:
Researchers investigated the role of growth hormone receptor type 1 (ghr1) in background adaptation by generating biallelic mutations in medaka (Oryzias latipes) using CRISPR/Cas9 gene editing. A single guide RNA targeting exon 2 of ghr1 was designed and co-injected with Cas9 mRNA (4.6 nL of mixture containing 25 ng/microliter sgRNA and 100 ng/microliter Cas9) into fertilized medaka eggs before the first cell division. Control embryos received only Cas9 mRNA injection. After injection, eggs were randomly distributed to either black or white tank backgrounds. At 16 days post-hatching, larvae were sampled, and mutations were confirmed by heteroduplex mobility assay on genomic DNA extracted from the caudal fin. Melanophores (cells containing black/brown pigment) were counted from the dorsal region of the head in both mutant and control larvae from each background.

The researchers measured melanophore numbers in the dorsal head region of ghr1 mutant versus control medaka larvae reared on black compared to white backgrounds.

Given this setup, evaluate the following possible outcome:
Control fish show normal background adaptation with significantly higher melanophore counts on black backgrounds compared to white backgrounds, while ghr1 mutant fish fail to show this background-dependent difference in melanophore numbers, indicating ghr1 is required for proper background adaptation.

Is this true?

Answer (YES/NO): YES